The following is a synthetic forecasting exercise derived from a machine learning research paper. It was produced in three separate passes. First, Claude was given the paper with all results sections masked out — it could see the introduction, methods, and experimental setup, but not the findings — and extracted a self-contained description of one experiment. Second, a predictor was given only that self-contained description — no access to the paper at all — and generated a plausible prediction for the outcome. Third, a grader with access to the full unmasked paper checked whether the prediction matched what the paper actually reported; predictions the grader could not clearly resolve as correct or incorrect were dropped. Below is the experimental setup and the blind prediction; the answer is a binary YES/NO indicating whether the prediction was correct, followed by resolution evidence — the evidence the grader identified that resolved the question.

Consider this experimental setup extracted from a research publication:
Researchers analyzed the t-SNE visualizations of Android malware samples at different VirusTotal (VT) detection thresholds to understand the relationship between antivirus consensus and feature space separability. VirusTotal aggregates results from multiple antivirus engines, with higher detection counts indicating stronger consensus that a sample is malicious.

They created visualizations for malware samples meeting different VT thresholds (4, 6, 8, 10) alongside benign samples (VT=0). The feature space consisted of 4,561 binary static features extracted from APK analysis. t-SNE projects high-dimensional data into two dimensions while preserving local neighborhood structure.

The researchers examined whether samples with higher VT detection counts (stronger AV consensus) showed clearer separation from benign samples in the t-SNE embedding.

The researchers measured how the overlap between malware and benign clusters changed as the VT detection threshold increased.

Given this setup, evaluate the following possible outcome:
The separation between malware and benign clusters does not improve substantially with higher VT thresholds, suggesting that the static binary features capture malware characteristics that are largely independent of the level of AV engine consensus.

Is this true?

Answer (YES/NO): NO